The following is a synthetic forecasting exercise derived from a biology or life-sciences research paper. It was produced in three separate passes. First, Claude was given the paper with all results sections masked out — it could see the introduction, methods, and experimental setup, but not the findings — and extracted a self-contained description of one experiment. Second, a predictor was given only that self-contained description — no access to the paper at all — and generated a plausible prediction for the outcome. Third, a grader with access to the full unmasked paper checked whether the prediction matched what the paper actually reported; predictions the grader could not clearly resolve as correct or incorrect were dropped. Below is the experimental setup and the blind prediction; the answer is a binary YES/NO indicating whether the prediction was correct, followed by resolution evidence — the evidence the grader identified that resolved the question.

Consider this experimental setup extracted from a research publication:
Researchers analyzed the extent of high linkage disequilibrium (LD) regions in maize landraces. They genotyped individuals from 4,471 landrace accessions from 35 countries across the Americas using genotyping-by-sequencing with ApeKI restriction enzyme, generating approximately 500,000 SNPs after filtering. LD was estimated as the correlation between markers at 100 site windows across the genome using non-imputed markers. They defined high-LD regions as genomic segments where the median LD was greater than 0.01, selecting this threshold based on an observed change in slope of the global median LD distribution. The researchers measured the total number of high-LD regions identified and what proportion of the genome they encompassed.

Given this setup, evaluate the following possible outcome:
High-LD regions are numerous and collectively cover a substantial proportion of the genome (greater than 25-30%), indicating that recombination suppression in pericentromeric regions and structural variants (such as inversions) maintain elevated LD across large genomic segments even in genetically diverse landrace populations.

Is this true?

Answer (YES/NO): NO